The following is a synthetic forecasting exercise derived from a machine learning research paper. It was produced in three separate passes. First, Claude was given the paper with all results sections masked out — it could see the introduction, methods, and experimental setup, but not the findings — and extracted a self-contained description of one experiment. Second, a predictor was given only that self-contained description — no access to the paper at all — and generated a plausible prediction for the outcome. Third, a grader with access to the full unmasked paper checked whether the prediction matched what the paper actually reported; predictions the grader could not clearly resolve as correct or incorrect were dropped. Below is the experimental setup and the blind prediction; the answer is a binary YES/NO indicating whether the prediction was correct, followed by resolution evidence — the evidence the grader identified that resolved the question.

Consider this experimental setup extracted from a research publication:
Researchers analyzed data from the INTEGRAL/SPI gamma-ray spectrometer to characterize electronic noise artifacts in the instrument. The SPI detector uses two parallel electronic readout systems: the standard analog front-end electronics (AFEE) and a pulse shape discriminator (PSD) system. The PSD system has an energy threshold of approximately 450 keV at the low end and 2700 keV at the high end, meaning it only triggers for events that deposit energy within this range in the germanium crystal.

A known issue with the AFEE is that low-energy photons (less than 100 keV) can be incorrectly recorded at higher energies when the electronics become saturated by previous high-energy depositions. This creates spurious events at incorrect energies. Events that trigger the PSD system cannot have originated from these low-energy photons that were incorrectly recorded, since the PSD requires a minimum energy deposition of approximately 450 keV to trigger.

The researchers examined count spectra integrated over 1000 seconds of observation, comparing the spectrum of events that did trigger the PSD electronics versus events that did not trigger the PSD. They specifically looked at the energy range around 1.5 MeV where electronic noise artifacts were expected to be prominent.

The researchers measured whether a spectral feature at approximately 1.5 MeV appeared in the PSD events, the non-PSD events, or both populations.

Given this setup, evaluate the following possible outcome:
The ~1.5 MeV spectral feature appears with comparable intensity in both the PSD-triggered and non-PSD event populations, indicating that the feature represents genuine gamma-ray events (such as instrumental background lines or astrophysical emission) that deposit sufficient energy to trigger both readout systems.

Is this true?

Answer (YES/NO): NO